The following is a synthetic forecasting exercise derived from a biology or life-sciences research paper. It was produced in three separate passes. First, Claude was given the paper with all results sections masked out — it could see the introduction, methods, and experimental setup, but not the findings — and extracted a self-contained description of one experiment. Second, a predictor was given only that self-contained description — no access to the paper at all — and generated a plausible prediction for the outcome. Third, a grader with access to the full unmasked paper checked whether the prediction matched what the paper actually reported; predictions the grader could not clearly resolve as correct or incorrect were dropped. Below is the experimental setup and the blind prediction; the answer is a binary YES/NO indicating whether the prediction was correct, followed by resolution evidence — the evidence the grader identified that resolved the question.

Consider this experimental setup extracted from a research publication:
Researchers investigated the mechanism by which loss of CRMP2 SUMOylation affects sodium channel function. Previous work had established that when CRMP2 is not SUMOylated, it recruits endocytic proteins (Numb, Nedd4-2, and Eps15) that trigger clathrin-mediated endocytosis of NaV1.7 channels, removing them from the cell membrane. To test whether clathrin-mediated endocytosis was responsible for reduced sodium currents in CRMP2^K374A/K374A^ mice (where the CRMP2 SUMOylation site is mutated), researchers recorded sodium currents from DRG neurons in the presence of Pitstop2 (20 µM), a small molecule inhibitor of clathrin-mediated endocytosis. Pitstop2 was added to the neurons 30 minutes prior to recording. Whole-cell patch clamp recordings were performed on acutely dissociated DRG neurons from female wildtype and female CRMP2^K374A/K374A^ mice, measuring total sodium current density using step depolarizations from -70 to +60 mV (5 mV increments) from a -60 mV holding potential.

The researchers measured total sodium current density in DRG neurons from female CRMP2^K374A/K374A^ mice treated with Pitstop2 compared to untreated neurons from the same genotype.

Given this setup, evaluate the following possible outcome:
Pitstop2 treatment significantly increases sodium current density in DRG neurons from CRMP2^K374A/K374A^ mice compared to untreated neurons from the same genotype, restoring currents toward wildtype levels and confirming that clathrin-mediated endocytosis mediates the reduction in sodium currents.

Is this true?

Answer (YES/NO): YES